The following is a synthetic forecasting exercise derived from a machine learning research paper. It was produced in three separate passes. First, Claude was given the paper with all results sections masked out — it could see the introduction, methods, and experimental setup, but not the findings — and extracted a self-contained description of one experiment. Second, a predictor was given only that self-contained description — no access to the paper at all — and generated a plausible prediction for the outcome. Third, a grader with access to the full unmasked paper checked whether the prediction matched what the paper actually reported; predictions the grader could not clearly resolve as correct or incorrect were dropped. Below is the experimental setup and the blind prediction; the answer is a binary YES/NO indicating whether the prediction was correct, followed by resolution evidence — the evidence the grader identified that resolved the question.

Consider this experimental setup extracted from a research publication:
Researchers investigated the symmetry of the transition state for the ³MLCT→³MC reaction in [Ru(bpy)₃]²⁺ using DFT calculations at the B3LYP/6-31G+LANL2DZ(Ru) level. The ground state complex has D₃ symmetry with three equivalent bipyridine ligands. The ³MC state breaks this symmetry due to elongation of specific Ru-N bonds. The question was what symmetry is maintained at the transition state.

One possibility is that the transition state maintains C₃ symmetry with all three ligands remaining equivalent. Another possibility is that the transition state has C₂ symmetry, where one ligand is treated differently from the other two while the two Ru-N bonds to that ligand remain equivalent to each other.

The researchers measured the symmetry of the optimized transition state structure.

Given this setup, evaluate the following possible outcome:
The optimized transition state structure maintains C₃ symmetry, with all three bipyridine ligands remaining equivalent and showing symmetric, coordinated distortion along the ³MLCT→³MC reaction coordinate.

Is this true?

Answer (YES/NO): NO